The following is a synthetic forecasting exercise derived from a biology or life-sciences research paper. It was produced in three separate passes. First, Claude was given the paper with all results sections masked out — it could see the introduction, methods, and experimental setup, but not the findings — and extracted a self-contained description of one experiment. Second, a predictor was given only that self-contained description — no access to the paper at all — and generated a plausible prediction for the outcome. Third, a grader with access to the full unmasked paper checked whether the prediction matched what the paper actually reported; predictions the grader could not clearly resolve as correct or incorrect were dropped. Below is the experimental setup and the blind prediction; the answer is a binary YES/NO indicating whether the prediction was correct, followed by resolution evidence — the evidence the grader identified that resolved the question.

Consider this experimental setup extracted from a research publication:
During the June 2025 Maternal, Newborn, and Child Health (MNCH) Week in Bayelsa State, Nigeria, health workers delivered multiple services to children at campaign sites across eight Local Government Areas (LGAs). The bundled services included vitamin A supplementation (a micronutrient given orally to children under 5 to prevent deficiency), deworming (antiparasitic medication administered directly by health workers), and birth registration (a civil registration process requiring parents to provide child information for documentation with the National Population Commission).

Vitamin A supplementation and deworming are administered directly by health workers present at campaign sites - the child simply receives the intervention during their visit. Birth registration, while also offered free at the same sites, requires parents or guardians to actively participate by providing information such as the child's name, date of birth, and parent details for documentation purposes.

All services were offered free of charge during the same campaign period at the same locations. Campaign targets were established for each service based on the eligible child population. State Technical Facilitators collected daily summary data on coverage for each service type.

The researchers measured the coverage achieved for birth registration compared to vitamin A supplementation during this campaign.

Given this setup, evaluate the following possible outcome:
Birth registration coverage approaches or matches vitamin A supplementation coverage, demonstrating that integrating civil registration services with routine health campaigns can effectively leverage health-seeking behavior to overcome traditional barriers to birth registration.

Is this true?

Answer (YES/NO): NO